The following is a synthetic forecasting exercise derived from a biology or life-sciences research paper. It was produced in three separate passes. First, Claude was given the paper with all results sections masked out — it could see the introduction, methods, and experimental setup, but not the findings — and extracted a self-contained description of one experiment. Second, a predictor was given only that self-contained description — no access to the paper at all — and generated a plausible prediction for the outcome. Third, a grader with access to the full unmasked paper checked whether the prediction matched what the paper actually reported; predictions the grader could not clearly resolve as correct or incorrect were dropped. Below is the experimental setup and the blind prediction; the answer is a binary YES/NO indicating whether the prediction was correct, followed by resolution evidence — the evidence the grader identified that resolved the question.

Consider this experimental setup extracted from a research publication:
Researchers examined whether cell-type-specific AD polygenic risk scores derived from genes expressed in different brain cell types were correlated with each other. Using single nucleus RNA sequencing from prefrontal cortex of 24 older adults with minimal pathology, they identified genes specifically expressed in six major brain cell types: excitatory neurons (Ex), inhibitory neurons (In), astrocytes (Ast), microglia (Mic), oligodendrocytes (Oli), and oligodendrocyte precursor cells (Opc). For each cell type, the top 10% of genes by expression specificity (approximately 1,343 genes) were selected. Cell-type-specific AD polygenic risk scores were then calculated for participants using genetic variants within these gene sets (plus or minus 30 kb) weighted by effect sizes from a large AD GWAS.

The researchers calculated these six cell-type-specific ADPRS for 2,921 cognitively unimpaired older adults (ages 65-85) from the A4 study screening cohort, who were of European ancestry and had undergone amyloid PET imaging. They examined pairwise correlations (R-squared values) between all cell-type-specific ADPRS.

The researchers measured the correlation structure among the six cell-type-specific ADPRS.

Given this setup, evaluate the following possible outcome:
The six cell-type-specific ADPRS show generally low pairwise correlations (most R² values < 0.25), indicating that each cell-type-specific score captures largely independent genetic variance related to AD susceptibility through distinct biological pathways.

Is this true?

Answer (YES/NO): YES